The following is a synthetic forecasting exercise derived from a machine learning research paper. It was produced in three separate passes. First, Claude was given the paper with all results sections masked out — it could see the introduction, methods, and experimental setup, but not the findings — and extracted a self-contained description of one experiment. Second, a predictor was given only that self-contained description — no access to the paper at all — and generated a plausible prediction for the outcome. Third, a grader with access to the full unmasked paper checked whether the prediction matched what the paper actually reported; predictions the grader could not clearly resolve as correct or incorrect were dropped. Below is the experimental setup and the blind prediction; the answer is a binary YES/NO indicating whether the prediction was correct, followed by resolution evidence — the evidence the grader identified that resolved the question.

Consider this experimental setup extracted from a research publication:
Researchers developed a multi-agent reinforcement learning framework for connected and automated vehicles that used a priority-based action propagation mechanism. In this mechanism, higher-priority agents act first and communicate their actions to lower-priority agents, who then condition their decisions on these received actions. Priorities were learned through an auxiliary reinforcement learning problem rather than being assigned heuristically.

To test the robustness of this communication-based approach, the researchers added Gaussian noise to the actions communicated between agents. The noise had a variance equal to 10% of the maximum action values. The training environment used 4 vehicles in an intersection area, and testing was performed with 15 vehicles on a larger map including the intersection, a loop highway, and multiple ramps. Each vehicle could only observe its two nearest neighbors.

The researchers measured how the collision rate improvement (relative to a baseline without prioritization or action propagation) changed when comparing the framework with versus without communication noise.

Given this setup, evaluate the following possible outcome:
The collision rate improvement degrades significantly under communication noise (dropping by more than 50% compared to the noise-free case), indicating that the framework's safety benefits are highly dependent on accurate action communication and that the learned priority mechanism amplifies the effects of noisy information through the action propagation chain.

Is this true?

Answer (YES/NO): NO